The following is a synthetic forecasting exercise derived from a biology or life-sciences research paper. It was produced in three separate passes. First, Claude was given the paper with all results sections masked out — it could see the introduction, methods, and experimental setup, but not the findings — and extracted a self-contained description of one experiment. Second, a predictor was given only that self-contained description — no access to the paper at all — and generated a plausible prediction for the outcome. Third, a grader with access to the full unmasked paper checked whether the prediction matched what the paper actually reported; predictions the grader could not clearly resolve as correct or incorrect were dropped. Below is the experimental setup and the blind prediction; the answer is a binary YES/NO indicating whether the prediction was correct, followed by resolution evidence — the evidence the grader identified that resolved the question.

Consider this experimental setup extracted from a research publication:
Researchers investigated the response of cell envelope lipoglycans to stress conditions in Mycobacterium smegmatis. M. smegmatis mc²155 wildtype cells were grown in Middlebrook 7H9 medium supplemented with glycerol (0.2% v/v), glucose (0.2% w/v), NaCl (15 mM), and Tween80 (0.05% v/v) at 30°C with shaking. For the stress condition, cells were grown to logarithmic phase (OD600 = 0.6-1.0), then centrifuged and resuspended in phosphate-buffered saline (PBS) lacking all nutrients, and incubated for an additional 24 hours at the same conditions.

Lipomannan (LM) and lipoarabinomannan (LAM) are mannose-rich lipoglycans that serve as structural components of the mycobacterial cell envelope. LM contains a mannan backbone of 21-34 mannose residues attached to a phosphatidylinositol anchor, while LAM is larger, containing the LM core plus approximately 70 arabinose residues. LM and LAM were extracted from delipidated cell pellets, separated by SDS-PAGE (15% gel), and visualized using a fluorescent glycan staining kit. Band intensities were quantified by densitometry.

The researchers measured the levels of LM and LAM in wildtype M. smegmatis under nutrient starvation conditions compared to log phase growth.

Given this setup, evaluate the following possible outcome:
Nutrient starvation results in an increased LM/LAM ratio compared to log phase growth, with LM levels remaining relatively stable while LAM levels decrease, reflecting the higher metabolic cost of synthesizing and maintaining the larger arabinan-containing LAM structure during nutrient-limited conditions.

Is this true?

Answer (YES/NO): YES